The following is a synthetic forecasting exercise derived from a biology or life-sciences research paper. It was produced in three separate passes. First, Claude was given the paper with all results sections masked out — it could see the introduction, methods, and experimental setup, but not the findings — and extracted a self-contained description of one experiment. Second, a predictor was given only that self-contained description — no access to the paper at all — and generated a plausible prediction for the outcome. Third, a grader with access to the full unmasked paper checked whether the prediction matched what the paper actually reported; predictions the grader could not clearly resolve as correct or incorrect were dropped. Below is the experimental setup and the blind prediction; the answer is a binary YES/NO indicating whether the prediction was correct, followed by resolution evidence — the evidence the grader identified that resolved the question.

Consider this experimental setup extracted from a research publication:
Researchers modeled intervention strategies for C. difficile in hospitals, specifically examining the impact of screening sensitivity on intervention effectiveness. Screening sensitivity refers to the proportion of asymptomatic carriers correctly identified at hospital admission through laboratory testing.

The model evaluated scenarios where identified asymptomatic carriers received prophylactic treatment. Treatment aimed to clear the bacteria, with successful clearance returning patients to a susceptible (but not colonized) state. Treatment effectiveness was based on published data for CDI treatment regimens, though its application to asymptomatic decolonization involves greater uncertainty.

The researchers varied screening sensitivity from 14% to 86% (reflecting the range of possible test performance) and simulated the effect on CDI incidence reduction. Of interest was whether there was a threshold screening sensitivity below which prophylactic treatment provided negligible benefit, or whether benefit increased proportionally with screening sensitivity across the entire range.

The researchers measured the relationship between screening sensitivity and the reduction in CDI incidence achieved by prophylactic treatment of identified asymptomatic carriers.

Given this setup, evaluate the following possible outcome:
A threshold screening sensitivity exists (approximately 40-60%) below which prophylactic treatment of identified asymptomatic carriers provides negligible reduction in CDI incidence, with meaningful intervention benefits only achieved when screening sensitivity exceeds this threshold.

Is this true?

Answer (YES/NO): NO